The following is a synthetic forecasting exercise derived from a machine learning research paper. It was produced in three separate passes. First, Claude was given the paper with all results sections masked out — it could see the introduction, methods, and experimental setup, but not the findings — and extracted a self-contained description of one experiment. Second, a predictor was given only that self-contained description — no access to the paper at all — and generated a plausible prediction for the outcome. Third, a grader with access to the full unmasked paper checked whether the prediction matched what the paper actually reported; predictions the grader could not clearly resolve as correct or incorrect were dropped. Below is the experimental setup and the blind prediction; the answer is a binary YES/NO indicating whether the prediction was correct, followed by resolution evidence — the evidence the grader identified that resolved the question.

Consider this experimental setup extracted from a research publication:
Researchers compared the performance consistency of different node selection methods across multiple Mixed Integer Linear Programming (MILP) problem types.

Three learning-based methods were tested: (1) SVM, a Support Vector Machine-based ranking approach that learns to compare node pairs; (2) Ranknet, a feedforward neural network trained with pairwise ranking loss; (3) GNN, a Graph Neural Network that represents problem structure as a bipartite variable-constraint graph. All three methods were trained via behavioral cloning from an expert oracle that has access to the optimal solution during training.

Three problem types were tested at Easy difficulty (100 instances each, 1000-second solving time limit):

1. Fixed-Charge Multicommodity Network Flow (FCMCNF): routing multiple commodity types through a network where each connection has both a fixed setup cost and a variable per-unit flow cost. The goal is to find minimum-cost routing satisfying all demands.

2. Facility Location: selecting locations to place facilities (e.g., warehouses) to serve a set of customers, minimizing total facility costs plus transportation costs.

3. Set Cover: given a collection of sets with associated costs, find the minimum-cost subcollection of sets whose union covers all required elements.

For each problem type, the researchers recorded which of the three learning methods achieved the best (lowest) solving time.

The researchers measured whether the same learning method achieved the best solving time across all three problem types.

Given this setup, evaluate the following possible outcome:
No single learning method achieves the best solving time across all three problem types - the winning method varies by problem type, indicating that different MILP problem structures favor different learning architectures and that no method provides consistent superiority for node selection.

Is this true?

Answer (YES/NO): YES